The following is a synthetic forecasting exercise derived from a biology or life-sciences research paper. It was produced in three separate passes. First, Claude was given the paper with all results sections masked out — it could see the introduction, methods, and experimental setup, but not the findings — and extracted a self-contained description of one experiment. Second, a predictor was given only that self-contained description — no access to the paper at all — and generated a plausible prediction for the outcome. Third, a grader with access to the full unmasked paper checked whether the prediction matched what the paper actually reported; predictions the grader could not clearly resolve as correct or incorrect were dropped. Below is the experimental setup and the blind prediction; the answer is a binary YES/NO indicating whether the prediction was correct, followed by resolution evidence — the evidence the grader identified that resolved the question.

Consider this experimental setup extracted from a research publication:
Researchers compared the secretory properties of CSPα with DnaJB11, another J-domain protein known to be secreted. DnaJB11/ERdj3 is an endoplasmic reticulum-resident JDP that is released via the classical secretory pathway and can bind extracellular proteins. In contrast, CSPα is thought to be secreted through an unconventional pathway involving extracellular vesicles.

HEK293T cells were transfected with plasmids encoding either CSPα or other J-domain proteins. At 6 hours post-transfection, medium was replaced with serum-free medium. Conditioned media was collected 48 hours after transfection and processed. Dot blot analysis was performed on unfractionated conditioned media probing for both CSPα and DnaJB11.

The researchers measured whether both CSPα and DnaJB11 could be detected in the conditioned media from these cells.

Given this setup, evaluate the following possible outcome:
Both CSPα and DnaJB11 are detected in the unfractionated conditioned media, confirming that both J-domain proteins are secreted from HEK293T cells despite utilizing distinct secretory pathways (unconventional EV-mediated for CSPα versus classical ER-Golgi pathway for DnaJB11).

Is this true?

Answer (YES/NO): YES